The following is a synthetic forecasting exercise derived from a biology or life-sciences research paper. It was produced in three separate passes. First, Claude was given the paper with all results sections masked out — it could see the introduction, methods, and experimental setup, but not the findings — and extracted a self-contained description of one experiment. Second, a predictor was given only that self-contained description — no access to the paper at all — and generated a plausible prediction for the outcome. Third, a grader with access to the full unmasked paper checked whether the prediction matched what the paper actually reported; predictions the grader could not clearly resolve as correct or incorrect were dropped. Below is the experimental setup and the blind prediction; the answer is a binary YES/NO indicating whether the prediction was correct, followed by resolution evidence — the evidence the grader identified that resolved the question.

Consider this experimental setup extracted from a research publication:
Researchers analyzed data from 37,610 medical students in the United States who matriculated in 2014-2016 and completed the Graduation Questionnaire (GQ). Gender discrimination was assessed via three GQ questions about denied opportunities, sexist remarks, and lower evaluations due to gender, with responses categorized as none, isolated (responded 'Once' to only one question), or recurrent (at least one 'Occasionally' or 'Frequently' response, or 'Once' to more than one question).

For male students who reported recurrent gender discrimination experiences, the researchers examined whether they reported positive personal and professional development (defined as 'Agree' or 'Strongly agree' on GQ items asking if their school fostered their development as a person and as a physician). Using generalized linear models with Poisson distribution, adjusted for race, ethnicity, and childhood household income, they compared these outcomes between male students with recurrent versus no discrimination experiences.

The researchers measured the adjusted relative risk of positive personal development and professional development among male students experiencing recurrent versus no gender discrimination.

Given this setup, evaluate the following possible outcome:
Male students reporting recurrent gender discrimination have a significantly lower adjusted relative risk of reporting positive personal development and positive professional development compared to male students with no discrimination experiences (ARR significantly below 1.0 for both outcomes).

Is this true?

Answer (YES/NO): YES